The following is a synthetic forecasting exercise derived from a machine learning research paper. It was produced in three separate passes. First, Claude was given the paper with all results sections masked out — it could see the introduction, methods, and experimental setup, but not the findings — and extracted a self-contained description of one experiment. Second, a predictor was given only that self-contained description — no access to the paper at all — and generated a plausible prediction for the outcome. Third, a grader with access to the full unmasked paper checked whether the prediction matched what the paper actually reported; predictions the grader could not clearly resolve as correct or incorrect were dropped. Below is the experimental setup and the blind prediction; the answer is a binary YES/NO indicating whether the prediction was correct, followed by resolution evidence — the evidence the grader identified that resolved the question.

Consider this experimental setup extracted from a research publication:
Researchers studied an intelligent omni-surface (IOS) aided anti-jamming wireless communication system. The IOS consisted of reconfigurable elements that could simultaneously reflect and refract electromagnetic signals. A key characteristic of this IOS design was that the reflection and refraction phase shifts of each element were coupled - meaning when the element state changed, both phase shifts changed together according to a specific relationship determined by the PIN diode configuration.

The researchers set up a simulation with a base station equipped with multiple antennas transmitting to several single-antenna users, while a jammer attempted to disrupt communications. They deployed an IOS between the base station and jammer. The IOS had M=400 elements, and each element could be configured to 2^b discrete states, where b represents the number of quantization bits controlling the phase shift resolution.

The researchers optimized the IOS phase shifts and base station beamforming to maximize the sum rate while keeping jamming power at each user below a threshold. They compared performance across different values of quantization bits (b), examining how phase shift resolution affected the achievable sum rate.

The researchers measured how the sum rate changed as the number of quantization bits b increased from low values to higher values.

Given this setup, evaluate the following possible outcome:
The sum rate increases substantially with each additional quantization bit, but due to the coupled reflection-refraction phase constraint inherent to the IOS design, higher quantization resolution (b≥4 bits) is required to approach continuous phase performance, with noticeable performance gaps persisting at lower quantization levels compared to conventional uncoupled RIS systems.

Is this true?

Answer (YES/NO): NO